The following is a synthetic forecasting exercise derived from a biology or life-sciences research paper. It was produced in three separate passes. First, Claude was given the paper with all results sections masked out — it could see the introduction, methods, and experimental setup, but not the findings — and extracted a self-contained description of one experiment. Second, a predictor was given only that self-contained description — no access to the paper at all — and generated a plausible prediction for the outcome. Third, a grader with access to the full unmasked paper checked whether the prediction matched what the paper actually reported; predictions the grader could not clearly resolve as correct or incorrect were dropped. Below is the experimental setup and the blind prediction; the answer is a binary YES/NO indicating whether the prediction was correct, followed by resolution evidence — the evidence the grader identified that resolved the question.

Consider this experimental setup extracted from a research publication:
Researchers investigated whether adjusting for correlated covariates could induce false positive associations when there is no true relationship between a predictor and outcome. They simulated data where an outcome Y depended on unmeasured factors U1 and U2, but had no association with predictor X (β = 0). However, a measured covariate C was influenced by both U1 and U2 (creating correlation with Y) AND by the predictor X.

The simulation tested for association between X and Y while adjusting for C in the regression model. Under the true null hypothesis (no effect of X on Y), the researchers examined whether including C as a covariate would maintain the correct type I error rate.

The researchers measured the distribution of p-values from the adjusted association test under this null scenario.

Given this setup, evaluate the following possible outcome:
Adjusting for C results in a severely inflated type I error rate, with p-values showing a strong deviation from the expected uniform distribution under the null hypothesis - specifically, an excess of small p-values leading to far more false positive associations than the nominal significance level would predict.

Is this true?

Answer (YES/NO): YES